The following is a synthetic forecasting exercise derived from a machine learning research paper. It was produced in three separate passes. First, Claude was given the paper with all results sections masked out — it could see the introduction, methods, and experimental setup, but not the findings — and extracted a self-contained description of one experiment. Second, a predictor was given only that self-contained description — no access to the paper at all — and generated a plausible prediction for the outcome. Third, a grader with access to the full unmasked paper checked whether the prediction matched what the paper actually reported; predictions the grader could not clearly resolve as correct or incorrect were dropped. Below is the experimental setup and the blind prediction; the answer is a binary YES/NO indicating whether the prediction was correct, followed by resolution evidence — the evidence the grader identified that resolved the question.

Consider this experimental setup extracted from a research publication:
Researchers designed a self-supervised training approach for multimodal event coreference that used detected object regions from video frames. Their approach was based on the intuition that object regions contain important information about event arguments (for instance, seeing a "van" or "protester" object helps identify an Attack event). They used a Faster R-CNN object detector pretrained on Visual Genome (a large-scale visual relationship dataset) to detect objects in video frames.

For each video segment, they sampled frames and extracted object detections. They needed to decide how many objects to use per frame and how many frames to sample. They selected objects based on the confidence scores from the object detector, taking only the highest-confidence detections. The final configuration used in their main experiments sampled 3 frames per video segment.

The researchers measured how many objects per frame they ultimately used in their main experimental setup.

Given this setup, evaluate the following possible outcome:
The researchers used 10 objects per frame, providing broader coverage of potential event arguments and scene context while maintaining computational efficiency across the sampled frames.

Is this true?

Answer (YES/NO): NO